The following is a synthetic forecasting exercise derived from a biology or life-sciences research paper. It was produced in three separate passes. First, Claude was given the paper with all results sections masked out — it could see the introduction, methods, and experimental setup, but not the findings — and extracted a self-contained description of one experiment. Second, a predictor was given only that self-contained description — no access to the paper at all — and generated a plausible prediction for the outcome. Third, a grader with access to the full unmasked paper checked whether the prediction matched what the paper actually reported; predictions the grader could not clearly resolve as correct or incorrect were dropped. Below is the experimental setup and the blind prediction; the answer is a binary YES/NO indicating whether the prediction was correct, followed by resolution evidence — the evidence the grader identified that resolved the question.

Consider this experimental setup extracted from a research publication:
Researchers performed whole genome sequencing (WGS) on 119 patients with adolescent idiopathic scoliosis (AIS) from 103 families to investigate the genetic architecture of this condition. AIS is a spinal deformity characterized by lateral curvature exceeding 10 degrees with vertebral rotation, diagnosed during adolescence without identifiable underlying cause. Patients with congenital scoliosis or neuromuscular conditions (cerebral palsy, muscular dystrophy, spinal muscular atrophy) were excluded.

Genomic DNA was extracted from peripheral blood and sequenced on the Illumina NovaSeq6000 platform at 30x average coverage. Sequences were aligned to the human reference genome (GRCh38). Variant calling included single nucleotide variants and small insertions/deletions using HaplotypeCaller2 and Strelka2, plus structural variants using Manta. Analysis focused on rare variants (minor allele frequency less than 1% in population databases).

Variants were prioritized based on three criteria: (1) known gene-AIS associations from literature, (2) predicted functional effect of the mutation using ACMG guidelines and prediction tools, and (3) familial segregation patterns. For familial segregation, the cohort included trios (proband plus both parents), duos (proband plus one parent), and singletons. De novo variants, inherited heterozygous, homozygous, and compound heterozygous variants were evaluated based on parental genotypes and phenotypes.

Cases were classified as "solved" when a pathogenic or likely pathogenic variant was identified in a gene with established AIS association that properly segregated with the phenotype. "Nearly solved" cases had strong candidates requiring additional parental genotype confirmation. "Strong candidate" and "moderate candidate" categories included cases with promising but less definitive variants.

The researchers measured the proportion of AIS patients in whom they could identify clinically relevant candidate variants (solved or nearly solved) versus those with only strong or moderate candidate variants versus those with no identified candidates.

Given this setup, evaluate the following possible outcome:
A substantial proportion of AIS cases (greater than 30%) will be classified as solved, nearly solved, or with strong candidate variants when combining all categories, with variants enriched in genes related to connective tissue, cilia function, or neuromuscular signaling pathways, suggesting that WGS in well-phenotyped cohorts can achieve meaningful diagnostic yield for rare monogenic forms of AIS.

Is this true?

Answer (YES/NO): NO